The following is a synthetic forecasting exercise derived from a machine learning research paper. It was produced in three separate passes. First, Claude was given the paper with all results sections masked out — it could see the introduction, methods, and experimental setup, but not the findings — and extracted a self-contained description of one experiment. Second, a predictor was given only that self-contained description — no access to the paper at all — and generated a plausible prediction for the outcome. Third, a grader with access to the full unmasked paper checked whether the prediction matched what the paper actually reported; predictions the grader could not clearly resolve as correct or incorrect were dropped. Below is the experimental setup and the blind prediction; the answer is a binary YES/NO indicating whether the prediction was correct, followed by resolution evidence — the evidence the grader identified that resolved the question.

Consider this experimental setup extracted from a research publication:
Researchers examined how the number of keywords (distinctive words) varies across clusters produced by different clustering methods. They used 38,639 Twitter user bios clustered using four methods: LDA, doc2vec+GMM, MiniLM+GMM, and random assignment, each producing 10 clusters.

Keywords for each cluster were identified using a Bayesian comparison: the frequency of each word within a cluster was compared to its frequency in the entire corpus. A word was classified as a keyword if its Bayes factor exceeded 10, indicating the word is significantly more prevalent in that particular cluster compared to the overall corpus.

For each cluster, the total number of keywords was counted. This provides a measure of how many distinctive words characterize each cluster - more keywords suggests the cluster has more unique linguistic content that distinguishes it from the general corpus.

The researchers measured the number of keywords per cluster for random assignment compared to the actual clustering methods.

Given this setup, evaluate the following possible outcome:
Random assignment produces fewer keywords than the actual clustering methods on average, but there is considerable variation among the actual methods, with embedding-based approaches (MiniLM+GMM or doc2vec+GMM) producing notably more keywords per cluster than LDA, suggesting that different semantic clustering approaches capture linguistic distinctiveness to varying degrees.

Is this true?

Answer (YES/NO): NO